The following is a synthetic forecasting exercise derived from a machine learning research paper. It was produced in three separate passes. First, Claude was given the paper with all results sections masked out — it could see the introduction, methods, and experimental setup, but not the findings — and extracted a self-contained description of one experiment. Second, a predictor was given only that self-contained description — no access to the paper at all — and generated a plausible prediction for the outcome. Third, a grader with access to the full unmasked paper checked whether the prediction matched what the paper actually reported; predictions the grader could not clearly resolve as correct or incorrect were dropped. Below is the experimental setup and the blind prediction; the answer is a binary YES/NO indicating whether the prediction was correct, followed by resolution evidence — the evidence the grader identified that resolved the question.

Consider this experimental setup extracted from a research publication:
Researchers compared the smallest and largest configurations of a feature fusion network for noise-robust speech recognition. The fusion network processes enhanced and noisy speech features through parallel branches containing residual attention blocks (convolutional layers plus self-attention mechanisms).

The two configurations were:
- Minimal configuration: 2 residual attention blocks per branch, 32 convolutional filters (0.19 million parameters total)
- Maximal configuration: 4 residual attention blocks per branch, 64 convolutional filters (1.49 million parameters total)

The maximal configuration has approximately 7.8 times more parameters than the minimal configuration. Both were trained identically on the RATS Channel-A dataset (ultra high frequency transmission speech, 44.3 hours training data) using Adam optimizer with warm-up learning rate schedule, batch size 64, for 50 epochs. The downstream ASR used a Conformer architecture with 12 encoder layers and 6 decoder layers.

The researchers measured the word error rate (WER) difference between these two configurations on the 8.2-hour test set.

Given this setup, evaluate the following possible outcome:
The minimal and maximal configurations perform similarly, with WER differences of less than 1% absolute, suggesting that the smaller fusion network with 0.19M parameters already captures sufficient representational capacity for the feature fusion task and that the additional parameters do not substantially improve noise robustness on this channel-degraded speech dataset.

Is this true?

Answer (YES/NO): NO